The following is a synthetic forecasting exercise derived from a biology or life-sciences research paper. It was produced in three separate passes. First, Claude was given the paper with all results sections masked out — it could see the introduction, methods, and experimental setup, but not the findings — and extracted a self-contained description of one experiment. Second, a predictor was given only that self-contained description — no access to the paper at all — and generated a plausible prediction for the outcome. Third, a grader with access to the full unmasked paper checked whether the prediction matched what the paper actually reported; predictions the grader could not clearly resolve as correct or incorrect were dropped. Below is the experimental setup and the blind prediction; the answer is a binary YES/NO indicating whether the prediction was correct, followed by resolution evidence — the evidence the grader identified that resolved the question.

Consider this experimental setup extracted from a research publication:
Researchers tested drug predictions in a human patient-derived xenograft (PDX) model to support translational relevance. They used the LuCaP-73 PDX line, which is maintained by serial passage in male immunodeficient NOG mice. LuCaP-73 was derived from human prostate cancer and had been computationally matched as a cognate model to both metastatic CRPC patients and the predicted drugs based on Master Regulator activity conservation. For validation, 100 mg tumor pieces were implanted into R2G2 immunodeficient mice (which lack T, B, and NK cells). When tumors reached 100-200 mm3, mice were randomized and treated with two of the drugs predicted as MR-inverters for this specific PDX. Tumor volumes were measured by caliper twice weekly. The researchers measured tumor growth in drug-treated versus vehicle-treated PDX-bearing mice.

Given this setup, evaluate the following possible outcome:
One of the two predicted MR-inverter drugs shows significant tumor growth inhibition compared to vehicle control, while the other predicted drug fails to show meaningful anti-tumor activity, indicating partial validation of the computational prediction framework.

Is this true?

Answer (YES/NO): NO